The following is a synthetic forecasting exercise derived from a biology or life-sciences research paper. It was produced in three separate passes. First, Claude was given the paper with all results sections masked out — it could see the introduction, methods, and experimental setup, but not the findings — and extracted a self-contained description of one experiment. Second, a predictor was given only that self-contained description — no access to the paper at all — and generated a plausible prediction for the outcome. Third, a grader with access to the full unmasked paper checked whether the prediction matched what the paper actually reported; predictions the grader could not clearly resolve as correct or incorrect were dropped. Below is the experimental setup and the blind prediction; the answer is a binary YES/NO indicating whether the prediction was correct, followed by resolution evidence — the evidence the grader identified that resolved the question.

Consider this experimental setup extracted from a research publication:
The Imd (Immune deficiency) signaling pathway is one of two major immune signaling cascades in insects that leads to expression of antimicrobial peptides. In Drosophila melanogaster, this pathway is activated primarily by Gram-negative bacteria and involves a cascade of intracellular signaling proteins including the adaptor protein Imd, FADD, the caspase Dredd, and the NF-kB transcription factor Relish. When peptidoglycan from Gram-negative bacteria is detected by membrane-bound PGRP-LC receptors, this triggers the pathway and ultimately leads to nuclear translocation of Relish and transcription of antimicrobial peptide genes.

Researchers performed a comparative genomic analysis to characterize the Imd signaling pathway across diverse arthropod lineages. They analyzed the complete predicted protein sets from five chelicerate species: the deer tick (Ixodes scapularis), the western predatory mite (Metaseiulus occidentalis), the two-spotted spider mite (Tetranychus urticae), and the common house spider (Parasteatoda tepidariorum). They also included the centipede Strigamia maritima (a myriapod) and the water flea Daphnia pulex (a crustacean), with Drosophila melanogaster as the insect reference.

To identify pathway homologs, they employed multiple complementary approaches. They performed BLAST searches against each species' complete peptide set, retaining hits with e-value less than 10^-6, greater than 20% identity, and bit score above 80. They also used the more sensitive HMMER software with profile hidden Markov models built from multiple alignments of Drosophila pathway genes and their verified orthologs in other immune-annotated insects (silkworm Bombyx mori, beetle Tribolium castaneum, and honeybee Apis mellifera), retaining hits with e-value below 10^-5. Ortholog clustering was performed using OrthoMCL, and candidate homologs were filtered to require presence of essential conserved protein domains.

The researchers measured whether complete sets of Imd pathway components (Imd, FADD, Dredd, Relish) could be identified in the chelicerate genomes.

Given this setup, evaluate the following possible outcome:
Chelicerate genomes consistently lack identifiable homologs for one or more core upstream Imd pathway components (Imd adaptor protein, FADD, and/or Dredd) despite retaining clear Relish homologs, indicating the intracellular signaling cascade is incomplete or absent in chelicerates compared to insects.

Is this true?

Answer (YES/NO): YES